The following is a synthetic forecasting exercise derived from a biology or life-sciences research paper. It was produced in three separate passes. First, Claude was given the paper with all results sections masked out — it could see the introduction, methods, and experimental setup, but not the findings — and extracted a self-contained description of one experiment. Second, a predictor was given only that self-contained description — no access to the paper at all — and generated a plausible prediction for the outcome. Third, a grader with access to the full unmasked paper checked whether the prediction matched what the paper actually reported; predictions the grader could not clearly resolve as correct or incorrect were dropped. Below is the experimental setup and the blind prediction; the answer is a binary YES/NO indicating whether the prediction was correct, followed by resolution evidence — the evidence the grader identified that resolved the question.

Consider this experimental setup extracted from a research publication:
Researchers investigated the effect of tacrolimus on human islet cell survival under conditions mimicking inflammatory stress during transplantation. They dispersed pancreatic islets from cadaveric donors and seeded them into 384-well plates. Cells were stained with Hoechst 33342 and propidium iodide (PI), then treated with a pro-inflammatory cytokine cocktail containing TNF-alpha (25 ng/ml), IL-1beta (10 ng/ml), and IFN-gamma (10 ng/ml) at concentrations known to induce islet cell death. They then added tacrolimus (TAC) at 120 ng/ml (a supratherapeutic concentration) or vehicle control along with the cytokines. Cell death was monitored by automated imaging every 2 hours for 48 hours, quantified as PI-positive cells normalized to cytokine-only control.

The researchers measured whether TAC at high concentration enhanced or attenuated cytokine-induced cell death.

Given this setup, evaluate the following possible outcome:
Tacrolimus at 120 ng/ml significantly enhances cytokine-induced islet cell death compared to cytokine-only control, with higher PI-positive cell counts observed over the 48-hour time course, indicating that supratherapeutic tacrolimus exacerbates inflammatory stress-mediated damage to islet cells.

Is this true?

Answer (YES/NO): NO